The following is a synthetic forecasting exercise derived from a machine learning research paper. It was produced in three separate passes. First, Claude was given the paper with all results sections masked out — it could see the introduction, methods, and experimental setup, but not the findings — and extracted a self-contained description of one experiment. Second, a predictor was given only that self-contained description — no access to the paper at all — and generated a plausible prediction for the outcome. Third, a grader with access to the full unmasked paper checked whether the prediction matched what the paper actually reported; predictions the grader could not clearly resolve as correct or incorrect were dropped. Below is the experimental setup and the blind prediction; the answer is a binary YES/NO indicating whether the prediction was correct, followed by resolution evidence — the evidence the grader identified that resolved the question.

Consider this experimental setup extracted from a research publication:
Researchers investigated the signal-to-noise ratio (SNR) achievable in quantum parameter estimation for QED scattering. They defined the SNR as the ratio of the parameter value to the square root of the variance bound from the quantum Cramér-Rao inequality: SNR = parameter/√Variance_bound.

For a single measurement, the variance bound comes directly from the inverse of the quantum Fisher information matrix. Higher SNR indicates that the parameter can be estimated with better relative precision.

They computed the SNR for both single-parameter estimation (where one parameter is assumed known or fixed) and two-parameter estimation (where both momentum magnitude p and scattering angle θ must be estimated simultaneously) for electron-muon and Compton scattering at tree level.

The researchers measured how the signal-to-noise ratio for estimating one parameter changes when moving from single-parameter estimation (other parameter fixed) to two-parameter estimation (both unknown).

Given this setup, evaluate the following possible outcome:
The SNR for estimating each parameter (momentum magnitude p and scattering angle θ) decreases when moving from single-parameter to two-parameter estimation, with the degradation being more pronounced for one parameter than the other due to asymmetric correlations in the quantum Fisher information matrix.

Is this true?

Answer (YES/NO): NO